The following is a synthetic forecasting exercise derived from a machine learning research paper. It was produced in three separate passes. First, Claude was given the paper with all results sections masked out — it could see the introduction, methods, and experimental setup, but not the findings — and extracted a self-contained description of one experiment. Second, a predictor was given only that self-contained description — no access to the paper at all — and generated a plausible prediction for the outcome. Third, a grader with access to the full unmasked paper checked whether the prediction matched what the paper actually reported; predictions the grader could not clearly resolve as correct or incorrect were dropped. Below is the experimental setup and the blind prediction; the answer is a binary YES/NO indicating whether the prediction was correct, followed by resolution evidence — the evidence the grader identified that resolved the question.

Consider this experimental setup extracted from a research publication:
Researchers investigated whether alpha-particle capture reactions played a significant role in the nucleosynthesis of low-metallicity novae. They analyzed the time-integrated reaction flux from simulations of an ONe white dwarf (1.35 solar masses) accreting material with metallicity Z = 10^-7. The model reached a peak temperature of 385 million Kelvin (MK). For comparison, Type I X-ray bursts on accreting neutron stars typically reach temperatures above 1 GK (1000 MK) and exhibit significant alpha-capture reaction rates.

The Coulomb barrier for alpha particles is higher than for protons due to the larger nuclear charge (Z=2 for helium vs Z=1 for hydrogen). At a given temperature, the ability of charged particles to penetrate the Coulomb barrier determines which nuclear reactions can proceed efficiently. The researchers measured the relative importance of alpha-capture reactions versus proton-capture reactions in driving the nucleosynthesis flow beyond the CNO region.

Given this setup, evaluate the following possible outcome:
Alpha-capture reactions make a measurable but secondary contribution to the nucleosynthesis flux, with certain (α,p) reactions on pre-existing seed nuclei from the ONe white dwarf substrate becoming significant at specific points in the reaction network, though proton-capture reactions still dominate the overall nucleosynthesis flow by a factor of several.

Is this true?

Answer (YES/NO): NO